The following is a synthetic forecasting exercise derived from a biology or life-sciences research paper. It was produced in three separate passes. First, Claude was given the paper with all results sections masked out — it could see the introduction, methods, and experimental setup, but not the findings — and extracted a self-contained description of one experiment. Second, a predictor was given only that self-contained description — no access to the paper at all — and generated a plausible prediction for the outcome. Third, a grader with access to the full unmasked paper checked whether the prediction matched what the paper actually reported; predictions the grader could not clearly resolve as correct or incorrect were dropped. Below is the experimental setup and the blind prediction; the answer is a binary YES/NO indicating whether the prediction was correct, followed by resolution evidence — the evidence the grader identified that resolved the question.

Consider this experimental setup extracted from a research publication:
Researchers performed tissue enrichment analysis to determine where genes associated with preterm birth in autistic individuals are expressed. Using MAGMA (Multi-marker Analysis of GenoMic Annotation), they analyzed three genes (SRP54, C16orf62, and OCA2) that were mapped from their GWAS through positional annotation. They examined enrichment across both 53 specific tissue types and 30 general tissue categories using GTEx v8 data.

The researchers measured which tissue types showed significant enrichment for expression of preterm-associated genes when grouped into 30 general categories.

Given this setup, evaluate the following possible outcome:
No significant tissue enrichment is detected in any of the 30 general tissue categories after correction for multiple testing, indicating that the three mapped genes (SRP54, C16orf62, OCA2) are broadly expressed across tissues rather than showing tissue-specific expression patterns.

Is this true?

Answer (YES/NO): NO